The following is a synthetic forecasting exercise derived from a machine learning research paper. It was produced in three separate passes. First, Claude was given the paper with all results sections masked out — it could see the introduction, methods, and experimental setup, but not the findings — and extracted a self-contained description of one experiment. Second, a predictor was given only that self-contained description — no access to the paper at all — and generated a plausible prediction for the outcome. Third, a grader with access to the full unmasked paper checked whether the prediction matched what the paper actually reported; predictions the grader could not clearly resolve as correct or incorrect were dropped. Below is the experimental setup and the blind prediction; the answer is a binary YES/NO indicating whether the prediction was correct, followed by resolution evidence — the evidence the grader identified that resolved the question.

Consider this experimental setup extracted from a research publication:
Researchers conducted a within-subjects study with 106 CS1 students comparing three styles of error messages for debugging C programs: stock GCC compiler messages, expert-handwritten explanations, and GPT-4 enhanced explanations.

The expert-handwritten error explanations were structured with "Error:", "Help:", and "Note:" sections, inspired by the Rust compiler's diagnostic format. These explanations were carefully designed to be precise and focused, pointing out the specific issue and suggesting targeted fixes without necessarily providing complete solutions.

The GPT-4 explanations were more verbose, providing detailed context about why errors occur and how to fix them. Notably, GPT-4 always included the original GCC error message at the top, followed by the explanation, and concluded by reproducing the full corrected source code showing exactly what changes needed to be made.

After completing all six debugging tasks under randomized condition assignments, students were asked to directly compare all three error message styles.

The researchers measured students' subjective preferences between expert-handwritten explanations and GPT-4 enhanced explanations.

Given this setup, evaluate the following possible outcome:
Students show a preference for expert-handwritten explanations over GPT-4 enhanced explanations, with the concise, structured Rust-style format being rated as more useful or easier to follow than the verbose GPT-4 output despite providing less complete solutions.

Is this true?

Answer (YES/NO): YES